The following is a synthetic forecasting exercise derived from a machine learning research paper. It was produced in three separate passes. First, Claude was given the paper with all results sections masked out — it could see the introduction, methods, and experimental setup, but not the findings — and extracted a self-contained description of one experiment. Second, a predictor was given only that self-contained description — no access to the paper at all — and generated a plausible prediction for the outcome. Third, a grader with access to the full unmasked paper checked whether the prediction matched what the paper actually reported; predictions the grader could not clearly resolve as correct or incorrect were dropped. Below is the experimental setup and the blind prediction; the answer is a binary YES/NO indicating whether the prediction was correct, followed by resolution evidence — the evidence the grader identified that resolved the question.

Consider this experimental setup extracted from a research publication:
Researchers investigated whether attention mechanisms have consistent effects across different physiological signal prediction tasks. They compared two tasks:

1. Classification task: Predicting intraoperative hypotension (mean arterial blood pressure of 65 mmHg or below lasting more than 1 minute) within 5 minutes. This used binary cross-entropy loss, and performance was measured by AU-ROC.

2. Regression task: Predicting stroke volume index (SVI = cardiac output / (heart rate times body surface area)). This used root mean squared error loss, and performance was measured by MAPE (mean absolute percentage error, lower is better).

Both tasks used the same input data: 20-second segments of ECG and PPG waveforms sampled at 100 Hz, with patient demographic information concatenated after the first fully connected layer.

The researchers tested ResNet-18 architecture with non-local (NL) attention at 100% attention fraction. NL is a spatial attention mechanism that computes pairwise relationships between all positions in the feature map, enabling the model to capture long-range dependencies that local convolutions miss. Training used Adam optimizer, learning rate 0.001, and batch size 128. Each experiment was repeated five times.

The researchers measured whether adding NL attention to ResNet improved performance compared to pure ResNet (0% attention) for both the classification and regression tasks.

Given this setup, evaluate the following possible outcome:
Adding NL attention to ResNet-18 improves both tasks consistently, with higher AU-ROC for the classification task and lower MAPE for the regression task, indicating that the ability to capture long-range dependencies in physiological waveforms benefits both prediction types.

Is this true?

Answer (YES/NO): NO